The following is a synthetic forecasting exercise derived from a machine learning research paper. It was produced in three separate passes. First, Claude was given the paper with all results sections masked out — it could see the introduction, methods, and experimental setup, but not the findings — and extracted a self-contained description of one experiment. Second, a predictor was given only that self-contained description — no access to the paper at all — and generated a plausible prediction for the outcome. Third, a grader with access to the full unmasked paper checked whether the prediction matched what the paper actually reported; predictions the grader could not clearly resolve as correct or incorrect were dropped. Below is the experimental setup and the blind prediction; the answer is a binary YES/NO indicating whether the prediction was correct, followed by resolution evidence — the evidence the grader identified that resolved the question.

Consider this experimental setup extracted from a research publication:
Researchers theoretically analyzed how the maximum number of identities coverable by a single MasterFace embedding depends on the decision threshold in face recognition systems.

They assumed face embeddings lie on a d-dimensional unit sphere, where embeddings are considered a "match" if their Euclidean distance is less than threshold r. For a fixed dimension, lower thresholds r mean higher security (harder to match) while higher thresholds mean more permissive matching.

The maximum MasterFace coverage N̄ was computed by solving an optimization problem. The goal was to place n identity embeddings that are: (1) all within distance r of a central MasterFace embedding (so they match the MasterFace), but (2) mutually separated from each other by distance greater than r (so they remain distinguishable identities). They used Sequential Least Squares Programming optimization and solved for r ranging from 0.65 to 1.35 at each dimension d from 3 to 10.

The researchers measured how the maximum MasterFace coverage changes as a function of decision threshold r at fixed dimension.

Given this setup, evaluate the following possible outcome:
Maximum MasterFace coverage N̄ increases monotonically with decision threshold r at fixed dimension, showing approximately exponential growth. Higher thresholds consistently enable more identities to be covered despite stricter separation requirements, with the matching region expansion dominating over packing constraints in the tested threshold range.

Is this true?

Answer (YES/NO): NO